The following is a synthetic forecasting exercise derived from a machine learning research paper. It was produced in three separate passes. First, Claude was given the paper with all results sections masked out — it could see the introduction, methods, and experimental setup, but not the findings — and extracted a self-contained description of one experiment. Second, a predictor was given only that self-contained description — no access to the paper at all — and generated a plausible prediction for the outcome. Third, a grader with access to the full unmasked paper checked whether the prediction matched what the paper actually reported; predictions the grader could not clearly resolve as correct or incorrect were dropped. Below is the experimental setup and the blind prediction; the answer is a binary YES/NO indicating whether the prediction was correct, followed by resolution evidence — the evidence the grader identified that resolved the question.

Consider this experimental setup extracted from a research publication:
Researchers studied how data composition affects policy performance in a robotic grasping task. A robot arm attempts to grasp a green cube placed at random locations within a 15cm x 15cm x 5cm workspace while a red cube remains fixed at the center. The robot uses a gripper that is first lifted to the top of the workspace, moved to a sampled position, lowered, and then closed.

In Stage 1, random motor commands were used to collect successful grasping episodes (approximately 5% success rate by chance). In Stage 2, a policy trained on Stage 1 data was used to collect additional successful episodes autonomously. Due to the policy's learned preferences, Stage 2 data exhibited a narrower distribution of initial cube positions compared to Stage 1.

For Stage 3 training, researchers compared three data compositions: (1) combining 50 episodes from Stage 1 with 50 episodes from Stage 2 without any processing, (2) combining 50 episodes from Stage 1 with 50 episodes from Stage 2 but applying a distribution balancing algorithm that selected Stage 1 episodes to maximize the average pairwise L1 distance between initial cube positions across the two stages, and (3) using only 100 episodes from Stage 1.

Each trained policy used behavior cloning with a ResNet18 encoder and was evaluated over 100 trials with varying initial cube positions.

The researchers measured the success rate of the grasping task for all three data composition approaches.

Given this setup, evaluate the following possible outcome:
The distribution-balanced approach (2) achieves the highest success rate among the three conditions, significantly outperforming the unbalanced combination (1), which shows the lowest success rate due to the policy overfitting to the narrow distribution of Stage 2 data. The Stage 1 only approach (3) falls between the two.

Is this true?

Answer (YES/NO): NO